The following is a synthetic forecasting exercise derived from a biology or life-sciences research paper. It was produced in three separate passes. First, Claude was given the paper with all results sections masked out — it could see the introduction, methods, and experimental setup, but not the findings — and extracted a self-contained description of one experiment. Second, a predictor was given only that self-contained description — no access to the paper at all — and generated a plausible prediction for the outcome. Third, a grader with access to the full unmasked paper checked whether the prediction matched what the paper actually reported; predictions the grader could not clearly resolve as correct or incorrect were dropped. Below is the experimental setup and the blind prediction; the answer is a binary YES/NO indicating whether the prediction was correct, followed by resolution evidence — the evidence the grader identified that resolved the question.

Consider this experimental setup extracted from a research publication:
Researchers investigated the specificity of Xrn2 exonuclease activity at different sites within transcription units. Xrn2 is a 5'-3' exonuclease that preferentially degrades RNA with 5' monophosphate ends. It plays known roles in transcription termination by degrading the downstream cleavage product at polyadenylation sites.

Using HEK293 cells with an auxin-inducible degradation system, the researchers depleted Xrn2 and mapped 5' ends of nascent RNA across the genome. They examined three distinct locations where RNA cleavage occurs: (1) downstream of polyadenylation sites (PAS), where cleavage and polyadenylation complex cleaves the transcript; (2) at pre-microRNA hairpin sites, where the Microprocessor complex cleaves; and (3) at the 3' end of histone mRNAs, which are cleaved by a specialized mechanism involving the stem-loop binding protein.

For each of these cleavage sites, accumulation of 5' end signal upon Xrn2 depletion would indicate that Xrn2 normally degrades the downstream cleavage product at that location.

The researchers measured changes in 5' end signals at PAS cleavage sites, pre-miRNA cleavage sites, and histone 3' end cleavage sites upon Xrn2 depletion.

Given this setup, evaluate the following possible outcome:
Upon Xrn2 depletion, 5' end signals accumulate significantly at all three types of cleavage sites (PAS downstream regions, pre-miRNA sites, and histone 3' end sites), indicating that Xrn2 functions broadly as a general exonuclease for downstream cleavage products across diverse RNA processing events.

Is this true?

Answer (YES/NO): NO